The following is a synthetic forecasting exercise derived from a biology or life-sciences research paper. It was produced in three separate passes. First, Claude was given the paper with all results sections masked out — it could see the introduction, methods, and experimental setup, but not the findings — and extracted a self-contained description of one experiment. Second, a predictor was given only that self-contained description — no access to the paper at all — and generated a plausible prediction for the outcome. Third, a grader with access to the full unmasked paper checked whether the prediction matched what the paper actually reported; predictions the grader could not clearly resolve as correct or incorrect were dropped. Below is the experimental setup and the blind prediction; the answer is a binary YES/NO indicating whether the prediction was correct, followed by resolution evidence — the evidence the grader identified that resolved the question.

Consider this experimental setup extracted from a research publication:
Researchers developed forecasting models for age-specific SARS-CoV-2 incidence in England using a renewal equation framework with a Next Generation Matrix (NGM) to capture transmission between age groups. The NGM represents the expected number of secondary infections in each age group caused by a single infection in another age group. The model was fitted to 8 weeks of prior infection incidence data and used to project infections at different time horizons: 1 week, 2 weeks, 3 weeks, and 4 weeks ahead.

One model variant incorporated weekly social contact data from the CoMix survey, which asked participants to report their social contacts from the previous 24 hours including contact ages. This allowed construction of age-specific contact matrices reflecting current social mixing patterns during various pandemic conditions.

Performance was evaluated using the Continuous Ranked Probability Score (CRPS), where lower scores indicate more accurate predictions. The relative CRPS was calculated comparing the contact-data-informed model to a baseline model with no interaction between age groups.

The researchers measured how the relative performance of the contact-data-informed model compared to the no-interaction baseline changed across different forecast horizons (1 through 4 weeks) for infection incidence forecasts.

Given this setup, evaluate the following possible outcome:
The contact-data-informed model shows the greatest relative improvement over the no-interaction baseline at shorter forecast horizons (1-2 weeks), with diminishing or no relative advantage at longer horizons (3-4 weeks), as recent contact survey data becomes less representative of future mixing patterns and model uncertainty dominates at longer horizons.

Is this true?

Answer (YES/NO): NO